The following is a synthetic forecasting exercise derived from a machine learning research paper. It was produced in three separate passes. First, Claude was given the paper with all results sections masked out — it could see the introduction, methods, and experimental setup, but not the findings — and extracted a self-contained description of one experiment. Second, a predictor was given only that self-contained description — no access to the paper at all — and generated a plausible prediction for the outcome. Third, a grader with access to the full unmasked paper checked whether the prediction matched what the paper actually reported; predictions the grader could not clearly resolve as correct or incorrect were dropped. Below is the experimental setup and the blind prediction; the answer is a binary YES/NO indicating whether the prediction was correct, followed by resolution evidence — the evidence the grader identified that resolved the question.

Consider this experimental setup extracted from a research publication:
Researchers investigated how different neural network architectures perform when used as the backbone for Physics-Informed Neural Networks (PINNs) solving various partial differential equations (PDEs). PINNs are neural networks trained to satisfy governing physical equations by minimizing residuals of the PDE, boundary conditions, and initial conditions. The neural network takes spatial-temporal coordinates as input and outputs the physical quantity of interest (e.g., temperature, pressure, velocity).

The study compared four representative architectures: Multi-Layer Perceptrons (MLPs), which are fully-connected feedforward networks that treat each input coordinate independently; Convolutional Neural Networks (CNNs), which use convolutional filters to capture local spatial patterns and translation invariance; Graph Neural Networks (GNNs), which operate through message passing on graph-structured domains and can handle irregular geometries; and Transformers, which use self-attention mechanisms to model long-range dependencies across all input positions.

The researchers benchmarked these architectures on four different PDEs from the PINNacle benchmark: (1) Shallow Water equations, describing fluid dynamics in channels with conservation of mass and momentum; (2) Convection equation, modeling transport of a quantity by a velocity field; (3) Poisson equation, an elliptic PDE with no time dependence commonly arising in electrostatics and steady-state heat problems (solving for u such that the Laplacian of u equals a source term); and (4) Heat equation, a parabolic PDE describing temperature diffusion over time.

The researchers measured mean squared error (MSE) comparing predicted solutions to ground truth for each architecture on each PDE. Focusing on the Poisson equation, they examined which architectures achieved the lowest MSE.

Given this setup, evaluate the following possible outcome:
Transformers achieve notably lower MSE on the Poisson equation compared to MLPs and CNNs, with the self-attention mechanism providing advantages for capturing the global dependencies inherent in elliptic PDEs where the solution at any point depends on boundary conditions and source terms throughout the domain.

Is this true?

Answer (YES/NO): NO